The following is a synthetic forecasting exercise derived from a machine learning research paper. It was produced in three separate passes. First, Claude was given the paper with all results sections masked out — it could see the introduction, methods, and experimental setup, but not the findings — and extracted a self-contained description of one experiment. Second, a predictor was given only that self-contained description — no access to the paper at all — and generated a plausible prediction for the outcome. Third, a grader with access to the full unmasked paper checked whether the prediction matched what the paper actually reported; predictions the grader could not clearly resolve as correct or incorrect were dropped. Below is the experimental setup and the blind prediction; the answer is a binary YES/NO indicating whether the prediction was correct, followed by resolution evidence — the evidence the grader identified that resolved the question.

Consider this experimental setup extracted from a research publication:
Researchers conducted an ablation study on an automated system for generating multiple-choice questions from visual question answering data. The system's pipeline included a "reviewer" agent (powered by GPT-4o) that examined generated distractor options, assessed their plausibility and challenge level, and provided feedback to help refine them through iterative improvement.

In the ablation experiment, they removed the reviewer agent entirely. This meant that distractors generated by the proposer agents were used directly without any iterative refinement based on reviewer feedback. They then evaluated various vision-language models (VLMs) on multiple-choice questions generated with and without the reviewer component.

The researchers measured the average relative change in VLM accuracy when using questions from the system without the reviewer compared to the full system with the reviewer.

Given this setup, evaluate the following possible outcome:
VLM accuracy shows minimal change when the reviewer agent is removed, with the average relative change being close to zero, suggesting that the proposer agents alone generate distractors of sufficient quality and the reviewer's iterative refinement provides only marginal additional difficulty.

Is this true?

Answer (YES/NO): NO